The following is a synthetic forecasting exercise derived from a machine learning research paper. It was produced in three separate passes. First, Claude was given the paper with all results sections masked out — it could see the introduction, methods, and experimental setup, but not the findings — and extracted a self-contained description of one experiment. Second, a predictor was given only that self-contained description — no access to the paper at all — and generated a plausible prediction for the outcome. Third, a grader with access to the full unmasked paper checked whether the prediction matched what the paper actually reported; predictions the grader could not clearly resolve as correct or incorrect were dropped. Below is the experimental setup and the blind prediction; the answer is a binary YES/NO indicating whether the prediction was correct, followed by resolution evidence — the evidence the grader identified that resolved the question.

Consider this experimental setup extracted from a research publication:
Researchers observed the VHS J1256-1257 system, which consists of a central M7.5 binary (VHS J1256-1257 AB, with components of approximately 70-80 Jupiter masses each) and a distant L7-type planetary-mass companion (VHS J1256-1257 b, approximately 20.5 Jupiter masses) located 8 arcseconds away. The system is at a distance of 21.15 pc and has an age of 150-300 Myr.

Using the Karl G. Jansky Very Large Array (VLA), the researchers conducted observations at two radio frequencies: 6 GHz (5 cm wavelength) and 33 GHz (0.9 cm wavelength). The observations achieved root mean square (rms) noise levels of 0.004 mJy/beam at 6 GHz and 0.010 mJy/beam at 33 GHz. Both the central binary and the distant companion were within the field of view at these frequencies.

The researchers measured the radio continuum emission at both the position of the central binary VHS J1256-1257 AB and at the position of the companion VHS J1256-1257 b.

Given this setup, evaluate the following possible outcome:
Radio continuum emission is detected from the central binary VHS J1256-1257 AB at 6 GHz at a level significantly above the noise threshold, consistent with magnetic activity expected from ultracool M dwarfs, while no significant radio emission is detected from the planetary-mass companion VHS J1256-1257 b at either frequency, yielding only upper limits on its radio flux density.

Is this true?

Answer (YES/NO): YES